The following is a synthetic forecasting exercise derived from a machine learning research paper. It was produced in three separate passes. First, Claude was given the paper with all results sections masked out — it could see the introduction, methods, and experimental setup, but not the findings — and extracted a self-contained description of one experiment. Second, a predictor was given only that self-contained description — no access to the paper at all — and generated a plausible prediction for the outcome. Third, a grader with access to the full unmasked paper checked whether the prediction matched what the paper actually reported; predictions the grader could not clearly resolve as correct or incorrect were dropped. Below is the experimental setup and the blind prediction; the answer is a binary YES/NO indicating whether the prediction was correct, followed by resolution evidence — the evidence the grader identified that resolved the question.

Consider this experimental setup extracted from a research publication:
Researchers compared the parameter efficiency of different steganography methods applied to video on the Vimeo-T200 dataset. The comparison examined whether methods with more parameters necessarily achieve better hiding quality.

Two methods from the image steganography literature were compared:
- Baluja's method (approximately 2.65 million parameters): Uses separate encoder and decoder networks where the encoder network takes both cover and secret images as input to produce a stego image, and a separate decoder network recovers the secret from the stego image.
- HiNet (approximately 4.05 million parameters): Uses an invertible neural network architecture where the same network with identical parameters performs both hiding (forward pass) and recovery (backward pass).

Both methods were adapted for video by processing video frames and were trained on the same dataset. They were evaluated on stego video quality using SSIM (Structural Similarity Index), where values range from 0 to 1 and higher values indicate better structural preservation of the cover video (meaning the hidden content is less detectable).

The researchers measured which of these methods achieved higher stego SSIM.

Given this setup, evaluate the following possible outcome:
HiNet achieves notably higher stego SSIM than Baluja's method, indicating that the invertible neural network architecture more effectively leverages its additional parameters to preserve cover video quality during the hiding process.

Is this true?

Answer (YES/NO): YES